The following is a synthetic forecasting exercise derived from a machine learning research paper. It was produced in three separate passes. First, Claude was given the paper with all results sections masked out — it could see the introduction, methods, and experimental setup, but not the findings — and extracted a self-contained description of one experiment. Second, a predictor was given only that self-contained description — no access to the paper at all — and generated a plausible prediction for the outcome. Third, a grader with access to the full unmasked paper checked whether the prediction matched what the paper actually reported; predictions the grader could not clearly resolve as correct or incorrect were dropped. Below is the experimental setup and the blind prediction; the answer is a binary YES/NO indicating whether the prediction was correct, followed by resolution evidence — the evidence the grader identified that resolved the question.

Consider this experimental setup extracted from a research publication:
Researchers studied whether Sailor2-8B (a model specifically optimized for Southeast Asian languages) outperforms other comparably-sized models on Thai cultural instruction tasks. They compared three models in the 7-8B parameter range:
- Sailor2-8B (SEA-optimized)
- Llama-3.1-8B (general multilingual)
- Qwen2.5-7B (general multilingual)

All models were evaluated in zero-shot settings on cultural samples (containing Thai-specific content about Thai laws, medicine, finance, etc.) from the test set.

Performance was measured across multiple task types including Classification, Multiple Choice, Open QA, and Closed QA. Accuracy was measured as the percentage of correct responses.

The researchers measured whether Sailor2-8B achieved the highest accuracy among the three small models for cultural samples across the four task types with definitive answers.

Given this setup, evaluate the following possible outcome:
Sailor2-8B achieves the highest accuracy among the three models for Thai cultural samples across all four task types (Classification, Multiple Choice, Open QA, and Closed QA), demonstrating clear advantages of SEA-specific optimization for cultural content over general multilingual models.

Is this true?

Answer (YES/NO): YES